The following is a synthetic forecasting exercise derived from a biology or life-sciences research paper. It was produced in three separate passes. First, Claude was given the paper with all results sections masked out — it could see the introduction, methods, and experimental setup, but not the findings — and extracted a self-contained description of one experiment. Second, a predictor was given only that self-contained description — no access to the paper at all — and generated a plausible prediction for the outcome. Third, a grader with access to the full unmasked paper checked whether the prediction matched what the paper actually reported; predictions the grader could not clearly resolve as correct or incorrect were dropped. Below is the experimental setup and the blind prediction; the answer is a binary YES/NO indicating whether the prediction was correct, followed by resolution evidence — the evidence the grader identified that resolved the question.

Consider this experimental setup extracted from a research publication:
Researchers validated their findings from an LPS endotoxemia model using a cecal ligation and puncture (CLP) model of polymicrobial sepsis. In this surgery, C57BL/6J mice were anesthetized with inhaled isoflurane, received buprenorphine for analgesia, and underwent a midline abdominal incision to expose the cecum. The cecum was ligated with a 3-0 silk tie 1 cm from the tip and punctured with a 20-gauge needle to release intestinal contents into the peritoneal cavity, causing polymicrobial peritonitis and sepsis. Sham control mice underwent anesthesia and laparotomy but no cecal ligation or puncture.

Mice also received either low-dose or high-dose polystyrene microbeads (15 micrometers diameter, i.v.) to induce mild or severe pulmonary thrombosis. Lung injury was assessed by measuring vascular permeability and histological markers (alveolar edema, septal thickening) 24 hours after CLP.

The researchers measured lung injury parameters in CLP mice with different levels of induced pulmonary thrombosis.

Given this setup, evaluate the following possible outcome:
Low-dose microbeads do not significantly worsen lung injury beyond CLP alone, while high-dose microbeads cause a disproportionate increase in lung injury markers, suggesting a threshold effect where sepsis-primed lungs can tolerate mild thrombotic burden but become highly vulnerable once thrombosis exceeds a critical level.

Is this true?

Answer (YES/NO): NO